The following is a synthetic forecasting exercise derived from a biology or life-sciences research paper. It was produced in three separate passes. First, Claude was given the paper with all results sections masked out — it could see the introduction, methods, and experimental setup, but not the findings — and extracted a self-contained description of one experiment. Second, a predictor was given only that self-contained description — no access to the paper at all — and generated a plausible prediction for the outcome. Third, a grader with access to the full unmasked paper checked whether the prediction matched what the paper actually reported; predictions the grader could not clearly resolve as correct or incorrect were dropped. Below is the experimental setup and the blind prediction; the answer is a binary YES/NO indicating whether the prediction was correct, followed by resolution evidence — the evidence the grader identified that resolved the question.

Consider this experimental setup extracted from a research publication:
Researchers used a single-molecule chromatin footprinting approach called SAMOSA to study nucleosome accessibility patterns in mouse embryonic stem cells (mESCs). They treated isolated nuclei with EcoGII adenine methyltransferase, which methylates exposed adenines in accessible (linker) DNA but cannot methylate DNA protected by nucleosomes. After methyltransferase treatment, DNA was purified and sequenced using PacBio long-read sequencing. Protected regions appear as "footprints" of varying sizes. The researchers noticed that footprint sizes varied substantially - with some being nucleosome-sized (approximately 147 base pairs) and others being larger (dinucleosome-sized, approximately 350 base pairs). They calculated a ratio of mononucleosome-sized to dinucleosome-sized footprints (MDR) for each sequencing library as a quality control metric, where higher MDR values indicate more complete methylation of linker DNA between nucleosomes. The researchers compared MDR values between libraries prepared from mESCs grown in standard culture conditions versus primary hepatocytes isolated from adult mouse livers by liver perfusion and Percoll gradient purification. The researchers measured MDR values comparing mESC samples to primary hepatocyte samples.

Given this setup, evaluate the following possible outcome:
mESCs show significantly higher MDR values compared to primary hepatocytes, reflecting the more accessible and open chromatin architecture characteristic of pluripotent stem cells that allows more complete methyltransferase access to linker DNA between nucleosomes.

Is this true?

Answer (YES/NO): NO